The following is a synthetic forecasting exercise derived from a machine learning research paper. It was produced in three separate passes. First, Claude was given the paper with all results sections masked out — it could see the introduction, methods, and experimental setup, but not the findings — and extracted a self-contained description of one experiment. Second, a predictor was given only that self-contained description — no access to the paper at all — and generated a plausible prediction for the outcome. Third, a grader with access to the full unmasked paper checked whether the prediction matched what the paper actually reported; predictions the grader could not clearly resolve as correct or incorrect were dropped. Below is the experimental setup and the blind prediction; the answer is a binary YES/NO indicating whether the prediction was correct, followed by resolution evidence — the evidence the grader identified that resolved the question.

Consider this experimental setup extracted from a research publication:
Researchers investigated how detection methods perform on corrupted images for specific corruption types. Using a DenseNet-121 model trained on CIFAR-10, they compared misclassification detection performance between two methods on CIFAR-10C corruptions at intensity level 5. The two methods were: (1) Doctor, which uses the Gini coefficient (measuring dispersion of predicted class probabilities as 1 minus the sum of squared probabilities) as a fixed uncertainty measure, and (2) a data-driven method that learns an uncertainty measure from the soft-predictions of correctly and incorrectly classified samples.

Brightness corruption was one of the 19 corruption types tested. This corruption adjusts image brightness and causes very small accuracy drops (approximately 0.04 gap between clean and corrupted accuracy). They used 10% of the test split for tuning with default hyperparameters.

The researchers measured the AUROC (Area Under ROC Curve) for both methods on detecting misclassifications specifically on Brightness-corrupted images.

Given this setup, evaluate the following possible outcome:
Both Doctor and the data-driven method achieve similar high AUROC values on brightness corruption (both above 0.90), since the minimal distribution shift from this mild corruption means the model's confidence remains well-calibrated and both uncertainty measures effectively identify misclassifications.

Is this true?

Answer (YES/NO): NO